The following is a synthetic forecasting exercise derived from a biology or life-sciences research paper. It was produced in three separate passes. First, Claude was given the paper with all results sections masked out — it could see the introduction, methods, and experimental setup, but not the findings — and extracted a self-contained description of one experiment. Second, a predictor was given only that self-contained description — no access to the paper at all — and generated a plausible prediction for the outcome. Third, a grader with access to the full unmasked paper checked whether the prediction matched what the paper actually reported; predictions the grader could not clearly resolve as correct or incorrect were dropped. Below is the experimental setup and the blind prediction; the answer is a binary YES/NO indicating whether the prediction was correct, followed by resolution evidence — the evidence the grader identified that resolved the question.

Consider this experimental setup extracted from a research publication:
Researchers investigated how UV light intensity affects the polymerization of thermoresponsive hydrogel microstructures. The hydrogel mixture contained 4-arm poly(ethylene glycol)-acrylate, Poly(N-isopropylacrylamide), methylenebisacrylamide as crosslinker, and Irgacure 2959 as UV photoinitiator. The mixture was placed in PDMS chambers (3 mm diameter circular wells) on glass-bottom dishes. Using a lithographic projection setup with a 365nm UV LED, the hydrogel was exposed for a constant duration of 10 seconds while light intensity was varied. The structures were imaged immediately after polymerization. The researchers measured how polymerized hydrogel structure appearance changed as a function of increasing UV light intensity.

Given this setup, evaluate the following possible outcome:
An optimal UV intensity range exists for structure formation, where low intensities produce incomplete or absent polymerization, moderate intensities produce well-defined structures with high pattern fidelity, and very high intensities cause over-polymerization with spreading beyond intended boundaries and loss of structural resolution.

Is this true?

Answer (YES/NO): NO